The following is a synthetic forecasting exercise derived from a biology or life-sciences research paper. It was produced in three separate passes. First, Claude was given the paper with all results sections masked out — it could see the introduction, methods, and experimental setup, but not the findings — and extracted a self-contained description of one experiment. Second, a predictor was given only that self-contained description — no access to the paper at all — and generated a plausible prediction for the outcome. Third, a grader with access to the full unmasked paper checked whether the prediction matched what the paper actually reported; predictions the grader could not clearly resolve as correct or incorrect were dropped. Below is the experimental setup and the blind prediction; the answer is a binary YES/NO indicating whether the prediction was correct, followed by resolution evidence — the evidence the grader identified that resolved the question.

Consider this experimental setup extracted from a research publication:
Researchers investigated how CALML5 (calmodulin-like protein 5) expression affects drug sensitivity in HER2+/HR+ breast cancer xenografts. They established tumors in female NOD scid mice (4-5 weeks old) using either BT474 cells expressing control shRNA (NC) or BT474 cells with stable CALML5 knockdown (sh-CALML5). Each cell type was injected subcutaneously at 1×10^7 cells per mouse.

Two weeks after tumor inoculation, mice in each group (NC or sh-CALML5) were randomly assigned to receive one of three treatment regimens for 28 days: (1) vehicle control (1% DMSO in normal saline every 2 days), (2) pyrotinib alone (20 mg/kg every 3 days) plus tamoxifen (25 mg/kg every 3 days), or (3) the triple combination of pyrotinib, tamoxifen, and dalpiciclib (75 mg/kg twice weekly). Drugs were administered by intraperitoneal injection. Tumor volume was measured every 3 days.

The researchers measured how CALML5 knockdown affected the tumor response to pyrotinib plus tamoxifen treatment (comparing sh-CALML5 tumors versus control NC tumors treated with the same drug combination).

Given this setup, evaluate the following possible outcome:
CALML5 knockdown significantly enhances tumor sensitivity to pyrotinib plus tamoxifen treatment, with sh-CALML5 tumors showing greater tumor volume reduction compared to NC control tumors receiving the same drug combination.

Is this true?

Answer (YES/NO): YES